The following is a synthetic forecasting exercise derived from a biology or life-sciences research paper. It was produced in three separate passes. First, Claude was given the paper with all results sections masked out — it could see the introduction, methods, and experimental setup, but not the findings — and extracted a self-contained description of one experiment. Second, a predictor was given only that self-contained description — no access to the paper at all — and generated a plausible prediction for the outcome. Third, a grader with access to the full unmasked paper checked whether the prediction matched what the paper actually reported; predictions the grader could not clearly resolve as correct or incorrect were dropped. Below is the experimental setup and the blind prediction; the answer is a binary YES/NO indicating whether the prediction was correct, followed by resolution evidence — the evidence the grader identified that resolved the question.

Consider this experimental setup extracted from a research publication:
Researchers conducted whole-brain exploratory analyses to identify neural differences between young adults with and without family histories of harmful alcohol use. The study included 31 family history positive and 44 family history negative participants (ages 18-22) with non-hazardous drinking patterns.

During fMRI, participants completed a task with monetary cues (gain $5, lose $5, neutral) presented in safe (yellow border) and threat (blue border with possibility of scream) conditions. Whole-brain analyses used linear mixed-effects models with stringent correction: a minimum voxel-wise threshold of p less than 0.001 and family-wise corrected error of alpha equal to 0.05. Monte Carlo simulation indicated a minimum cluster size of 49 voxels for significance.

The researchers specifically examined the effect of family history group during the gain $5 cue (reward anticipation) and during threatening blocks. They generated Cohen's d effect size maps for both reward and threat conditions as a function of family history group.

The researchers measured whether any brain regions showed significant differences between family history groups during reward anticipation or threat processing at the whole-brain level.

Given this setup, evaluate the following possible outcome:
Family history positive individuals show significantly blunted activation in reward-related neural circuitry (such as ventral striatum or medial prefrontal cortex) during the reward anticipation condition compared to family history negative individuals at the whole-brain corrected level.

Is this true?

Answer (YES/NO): NO